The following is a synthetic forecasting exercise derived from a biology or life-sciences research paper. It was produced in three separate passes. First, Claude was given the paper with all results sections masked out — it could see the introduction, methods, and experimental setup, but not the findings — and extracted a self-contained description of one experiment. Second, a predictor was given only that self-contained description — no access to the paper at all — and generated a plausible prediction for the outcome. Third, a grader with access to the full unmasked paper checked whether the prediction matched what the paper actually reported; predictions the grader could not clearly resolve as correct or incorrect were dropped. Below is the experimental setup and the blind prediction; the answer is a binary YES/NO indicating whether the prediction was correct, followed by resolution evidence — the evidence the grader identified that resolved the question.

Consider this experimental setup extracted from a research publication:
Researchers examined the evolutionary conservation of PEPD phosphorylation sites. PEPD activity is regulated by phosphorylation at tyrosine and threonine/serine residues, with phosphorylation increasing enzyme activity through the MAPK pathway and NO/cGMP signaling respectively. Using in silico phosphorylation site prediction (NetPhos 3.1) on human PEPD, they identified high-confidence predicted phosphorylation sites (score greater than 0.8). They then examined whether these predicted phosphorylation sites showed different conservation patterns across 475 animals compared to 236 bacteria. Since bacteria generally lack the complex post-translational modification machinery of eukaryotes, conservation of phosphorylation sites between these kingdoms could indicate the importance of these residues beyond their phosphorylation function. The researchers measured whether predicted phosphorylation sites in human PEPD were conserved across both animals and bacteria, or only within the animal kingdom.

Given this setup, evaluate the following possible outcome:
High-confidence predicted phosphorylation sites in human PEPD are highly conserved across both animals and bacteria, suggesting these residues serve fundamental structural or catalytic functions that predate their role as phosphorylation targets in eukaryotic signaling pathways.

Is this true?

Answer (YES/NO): NO